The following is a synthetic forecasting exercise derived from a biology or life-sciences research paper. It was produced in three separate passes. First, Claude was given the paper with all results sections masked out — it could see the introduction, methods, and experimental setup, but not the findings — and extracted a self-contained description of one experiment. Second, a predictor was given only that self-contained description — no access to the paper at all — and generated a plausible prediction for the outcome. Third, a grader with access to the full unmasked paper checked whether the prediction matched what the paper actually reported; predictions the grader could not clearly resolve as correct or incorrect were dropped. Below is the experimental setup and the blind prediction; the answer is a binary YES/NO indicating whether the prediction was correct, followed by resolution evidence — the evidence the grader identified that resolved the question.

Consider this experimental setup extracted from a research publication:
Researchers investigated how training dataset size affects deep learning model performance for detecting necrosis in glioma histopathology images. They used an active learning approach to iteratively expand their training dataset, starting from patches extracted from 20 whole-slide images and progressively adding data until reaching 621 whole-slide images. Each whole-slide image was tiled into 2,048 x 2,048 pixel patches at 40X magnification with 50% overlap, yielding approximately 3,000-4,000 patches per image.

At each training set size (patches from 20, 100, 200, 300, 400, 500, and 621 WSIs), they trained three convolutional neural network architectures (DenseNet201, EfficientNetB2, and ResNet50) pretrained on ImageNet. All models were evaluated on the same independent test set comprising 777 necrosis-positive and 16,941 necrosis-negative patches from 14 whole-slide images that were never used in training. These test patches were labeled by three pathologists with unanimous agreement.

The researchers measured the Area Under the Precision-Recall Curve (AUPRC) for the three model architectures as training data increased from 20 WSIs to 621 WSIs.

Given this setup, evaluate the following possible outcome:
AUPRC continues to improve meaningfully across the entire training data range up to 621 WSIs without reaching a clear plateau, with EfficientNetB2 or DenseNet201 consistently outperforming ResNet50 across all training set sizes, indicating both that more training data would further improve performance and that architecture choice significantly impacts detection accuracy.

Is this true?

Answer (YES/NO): NO